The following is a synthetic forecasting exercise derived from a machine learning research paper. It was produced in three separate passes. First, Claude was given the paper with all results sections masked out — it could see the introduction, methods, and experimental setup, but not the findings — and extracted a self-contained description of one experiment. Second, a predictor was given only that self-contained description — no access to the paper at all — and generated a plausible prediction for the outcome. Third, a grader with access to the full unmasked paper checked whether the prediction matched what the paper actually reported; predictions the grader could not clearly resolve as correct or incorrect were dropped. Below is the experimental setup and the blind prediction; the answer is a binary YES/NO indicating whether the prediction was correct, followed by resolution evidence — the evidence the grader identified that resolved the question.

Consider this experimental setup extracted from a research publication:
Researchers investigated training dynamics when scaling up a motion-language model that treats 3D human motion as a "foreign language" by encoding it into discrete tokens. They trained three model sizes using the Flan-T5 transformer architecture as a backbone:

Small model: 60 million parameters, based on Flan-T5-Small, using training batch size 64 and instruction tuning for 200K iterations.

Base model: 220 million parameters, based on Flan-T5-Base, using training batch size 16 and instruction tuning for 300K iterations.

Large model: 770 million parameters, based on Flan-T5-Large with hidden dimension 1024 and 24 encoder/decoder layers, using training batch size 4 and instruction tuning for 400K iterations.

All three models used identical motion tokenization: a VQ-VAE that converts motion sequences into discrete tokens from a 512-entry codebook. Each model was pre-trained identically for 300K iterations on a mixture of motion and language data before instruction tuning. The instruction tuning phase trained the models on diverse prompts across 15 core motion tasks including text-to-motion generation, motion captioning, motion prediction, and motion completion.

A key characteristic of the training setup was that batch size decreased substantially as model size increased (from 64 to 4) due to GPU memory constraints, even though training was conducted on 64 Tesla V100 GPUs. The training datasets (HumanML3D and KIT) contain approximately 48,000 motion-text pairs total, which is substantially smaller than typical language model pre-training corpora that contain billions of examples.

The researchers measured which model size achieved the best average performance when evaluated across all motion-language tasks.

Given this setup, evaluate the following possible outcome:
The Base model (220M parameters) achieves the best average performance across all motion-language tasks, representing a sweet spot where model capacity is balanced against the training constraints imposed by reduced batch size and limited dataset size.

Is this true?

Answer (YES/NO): YES